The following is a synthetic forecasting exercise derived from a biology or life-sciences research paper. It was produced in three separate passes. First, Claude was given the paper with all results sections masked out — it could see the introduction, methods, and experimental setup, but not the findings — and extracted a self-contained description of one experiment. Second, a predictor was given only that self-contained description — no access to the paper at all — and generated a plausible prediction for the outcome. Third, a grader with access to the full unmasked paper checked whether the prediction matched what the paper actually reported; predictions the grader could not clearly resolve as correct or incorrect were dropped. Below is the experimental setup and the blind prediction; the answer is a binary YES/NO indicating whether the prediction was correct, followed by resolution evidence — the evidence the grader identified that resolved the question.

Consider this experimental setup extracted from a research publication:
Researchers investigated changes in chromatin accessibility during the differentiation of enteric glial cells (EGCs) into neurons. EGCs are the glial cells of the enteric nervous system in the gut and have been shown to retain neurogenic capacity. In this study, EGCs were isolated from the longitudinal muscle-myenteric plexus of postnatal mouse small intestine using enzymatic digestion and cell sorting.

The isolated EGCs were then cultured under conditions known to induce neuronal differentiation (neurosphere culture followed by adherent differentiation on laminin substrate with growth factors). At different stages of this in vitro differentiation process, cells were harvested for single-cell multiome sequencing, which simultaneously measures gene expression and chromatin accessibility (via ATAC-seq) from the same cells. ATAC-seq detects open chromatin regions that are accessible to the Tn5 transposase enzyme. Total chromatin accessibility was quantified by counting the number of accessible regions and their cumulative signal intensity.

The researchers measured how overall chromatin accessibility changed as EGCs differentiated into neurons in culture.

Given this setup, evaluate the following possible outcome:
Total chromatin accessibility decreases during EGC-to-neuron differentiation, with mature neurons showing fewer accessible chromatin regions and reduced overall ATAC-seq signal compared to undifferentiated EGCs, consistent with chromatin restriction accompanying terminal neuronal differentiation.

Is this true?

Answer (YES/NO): YES